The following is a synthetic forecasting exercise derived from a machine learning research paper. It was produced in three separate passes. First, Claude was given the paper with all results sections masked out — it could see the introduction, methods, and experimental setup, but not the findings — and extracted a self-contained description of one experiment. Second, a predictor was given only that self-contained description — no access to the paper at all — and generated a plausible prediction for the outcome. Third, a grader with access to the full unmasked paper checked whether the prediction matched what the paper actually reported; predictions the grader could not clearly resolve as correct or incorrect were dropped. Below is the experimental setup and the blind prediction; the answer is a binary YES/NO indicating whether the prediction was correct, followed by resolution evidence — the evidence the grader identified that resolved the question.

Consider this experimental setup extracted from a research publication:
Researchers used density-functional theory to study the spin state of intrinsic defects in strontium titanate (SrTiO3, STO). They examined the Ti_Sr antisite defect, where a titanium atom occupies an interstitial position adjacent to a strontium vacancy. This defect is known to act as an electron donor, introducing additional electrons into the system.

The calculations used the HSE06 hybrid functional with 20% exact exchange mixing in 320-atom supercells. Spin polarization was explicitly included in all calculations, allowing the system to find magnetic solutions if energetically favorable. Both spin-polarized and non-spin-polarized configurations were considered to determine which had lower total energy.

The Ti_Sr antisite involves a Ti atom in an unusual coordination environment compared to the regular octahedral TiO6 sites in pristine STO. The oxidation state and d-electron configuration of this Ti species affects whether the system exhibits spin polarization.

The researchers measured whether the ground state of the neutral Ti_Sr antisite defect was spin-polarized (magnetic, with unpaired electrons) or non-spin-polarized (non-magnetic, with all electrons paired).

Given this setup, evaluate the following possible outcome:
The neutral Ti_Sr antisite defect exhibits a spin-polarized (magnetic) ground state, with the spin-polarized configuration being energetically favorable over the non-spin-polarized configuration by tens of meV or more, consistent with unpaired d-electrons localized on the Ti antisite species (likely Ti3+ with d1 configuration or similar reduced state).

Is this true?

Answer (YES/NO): YES